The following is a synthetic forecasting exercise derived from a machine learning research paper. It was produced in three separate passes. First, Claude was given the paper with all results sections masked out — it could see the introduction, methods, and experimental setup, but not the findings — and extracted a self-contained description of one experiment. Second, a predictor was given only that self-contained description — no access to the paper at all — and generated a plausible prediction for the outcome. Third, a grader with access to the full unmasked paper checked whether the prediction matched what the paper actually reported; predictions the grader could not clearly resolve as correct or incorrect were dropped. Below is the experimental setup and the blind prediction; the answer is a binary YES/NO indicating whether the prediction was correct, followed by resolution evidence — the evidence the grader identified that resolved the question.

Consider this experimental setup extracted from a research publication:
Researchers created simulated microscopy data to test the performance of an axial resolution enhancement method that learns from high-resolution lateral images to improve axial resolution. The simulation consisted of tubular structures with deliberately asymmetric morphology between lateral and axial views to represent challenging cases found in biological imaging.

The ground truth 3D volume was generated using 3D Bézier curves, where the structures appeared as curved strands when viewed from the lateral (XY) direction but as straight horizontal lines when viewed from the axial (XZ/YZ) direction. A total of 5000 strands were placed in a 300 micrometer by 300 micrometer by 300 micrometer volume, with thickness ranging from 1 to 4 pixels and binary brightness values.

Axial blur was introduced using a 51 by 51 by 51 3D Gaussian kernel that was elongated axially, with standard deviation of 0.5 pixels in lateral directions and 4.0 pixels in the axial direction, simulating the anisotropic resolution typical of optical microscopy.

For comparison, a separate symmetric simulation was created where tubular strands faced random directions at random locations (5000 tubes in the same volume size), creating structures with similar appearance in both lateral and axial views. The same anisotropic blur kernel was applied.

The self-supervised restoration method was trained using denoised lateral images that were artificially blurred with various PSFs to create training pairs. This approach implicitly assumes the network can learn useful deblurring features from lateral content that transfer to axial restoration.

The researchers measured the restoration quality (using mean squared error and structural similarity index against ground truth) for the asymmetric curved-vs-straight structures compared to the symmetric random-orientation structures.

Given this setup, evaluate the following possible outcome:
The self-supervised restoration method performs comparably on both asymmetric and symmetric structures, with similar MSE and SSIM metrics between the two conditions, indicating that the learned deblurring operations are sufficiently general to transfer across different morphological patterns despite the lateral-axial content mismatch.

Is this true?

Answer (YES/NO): YES